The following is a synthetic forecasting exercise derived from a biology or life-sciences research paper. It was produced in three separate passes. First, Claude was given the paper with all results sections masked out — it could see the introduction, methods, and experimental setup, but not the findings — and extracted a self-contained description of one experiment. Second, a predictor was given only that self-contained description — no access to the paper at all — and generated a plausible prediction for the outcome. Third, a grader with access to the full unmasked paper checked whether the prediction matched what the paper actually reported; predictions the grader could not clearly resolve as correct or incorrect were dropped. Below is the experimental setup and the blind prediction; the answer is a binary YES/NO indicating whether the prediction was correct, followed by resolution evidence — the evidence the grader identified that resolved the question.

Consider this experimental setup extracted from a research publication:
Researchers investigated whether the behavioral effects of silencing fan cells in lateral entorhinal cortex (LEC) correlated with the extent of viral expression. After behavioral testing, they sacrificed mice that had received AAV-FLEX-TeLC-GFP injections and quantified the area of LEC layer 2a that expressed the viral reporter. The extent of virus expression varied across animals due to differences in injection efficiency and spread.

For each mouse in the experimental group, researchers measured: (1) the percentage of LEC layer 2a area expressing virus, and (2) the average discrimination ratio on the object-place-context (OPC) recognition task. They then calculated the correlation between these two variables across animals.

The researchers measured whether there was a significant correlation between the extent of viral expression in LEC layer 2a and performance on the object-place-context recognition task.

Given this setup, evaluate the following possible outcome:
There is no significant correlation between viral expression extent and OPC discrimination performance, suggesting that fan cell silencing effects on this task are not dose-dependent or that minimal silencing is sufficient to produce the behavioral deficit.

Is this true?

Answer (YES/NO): NO